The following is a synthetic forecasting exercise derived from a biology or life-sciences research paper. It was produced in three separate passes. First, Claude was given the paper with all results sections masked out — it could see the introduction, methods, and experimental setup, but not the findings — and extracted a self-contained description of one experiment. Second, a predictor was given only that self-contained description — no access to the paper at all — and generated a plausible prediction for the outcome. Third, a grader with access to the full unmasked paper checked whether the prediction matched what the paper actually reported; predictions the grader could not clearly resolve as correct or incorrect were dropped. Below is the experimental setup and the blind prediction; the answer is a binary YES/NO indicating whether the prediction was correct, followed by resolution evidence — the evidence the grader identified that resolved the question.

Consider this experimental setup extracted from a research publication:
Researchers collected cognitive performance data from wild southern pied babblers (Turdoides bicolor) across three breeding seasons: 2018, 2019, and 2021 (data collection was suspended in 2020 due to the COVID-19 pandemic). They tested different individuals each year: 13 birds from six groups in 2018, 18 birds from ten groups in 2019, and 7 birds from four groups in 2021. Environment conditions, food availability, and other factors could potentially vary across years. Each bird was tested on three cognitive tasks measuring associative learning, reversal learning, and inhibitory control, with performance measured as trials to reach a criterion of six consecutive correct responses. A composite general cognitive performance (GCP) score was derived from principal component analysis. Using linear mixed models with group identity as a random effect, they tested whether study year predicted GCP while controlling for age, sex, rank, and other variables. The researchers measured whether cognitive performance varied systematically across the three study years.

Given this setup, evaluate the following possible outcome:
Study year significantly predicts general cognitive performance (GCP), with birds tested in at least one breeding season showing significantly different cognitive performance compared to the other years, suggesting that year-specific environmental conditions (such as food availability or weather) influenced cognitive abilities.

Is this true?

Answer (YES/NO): NO